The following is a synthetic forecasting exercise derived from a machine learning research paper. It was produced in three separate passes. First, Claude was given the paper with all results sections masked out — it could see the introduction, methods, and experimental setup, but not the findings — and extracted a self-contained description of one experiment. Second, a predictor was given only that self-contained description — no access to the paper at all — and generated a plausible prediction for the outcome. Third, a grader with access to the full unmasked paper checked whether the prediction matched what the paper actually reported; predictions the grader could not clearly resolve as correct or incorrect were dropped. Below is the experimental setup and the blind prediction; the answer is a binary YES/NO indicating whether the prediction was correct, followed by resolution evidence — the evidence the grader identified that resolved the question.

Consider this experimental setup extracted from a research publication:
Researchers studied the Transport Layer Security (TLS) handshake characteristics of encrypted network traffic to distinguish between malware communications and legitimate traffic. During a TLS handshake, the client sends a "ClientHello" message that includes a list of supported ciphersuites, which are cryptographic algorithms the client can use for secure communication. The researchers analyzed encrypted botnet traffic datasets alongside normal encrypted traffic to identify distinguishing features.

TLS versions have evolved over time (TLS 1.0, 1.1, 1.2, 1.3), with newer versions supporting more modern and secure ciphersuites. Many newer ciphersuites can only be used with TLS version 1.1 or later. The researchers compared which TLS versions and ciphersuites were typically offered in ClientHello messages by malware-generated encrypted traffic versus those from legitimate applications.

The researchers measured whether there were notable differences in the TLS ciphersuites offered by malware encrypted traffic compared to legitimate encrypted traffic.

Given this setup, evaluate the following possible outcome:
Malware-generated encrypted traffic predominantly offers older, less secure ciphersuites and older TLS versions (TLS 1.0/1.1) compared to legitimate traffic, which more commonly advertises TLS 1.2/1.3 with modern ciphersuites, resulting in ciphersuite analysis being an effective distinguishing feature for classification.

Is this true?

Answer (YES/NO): YES